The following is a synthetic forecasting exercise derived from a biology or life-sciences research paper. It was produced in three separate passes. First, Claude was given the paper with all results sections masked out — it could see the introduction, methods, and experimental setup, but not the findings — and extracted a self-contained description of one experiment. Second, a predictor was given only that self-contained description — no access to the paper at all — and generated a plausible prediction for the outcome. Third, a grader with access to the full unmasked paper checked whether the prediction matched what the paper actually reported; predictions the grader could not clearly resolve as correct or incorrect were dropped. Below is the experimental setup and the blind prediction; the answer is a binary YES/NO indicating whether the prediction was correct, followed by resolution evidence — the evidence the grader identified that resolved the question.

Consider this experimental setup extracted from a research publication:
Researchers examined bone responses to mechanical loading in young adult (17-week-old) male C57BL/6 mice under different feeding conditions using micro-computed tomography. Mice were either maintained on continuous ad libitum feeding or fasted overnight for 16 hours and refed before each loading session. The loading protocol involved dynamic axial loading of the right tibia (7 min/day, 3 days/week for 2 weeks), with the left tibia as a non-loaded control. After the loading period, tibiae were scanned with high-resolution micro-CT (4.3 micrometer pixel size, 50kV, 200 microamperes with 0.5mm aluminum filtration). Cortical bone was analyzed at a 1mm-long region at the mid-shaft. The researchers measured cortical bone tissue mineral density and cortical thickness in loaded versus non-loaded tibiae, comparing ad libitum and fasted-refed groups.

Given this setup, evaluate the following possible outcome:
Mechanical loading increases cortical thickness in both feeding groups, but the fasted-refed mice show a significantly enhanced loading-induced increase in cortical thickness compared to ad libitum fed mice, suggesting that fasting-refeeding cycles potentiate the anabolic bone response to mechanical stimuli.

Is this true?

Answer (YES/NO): YES